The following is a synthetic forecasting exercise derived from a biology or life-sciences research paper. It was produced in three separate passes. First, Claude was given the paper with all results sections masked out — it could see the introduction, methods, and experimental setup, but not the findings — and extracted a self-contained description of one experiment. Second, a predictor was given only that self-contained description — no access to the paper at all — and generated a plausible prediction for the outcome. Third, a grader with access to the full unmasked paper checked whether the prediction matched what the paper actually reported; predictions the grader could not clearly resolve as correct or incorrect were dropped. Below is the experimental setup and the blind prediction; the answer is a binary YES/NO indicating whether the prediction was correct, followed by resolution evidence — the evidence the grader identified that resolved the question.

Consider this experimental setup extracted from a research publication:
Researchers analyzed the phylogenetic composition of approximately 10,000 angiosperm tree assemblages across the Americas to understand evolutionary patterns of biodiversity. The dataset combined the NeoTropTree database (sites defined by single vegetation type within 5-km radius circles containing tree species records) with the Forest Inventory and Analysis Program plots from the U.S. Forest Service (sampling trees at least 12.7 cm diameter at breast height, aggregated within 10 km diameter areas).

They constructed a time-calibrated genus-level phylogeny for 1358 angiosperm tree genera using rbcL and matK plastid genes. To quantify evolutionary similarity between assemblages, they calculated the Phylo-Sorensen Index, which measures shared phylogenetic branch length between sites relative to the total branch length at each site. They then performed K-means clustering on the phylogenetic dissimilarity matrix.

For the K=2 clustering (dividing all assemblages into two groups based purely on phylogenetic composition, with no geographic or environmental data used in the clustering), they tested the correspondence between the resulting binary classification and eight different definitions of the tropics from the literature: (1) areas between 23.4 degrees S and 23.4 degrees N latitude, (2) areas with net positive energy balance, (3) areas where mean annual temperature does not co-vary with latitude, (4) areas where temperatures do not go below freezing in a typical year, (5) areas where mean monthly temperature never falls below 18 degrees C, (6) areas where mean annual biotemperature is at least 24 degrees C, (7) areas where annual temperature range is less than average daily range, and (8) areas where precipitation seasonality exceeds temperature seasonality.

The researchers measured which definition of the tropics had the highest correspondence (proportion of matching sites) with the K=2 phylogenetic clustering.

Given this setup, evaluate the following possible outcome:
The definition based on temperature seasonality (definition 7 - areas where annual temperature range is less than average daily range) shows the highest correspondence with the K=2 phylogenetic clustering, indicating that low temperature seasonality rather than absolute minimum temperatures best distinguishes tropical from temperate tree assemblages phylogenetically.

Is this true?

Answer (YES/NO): NO